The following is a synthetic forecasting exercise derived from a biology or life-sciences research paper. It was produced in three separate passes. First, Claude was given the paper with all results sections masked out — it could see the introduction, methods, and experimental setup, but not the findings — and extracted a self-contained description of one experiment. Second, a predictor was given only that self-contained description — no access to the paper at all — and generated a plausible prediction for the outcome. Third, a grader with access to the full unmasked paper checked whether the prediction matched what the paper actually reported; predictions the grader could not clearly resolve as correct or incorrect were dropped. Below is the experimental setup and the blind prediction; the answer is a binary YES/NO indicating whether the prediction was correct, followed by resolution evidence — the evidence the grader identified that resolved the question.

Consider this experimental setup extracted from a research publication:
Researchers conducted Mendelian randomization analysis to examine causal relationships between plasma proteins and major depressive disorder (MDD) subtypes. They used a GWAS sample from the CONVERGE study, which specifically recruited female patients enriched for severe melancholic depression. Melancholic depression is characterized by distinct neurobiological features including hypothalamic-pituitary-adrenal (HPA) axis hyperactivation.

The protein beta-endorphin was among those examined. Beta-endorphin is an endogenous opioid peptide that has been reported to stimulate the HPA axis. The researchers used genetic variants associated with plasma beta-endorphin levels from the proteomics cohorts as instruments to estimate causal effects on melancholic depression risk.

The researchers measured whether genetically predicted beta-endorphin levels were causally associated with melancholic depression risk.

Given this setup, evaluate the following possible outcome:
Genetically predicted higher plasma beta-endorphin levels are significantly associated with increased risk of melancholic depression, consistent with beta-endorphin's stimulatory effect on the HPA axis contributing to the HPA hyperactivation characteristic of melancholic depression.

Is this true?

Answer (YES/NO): YES